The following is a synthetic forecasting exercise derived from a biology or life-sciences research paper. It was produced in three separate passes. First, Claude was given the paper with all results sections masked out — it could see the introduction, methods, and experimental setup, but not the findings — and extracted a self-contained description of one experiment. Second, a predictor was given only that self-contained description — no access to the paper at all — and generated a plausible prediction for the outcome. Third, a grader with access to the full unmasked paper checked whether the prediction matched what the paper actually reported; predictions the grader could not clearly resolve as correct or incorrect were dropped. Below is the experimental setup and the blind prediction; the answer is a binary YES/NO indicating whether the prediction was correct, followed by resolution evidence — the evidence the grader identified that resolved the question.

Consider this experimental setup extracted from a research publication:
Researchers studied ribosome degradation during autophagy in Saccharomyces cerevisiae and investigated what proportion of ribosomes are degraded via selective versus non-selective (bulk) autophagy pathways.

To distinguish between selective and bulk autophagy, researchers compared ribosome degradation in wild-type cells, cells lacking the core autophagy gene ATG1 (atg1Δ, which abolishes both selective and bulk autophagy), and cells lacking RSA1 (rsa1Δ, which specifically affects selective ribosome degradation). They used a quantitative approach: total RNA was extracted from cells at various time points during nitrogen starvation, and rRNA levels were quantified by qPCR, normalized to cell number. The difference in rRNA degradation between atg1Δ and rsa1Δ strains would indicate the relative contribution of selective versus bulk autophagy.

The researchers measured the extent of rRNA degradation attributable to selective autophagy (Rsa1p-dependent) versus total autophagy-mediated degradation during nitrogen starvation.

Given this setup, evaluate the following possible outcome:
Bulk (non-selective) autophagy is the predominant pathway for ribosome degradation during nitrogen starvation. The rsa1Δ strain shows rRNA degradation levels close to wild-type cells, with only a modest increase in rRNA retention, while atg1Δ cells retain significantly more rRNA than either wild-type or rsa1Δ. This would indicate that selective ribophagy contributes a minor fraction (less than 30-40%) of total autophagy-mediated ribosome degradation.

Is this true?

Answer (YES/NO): NO